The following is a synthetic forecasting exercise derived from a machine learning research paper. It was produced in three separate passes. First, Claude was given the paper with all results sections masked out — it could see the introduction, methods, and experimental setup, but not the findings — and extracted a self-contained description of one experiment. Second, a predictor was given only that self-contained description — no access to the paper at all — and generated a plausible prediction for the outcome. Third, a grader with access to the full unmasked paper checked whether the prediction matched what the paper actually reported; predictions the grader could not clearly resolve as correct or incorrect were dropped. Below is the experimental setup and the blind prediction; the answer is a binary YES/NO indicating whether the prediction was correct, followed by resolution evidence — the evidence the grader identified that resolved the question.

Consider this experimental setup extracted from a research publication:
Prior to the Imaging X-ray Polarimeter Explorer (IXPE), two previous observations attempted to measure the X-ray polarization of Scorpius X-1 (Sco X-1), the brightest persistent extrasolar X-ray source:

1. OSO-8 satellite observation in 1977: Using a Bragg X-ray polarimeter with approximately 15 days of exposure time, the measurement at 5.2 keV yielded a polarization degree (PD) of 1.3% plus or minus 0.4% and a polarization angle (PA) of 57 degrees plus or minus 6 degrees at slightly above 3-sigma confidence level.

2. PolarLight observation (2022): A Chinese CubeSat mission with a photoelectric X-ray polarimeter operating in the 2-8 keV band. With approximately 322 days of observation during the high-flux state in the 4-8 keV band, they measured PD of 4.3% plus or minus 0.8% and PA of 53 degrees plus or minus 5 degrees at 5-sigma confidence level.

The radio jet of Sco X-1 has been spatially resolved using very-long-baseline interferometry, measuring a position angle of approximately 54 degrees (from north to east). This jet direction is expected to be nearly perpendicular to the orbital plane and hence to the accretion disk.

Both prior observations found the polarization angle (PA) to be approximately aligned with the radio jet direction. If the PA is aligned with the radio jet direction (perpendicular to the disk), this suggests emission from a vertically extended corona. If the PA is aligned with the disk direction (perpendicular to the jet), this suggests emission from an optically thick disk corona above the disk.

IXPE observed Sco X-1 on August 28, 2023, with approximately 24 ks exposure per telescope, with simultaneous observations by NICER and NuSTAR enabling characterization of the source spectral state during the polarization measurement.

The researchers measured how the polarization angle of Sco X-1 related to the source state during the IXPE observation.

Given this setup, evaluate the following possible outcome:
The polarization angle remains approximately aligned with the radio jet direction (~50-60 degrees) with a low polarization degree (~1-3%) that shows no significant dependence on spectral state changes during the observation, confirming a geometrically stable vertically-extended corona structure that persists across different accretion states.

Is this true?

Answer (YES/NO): NO